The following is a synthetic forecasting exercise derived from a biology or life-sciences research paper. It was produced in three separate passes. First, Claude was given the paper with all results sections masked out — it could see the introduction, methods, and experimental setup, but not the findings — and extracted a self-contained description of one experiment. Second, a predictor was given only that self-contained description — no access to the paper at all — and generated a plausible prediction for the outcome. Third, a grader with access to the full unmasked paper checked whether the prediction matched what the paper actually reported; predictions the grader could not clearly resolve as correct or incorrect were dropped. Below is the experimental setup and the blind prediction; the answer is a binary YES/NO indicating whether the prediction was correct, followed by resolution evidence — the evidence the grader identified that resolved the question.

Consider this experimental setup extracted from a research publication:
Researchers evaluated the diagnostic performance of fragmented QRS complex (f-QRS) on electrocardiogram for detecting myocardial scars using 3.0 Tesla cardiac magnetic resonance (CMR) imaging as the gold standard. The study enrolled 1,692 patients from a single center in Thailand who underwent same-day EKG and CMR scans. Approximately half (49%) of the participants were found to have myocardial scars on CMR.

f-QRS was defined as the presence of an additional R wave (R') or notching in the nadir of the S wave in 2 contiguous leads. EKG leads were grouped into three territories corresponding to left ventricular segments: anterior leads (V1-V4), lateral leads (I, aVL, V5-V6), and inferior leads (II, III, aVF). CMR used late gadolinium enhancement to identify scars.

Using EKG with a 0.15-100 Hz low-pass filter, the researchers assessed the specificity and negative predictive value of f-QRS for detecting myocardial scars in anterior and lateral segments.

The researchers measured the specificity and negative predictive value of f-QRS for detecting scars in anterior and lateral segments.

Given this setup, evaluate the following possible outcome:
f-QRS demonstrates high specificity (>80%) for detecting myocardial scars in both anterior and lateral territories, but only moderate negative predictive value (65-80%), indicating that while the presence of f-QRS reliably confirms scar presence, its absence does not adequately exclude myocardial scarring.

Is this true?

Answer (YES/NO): NO